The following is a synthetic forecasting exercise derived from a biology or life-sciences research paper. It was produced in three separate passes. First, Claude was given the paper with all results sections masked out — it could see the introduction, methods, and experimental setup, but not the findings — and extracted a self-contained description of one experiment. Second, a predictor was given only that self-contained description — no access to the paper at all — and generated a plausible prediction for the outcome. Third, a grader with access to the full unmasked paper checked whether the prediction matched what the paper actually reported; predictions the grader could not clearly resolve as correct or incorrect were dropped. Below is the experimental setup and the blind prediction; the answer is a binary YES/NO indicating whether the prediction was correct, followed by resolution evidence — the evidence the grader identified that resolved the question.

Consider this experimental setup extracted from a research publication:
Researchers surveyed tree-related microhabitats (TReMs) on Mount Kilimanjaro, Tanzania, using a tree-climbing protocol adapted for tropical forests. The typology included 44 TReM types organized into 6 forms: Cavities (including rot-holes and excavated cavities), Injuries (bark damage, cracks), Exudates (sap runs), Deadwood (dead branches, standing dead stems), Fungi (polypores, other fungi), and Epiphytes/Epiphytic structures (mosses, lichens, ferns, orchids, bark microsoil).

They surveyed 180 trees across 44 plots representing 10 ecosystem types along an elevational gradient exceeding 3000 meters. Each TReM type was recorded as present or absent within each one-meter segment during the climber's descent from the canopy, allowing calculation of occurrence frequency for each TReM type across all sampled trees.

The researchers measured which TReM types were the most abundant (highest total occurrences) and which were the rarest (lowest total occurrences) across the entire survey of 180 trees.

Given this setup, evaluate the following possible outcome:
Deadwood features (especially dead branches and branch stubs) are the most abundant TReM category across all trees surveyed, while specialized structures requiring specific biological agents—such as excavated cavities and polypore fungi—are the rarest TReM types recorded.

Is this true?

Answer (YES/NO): NO